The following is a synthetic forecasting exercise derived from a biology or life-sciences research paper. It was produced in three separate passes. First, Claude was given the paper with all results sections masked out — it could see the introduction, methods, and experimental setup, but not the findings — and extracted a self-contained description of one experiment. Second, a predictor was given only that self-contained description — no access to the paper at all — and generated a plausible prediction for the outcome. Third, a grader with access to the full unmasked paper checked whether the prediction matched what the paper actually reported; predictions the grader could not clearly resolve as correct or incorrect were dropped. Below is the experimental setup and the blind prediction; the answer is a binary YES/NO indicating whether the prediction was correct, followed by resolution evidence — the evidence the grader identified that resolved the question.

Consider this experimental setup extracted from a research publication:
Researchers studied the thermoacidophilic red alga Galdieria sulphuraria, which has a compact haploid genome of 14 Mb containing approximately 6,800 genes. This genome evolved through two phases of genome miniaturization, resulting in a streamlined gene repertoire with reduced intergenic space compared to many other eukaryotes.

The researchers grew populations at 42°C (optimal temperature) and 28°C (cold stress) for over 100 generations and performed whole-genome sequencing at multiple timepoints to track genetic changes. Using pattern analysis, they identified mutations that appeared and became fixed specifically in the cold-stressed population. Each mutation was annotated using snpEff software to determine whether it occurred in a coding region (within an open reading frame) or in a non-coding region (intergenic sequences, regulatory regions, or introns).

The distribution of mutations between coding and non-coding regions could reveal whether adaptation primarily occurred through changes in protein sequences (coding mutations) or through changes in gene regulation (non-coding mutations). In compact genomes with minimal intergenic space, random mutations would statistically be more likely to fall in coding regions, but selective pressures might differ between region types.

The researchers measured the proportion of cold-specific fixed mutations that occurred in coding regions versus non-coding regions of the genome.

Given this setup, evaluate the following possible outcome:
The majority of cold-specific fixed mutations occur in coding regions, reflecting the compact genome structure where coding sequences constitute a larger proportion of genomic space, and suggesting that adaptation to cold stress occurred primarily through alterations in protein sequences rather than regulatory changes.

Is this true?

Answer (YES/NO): NO